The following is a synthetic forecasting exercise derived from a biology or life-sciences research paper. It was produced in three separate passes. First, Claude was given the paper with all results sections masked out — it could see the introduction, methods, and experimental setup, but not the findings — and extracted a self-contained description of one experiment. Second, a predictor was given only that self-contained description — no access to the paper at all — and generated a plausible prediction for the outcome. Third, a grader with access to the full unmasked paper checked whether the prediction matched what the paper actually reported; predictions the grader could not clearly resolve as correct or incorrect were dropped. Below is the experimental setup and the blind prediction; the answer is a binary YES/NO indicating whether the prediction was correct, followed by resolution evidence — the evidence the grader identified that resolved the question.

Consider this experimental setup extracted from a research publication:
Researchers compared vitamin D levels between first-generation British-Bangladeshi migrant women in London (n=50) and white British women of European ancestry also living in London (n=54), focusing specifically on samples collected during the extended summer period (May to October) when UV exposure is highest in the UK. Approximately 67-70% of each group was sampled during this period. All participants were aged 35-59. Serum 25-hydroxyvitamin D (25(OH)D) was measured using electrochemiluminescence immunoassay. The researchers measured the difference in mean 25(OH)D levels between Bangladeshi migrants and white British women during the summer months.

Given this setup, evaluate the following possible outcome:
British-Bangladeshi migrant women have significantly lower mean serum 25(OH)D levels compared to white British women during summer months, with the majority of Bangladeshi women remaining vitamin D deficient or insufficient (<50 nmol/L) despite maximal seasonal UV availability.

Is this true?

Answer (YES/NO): YES